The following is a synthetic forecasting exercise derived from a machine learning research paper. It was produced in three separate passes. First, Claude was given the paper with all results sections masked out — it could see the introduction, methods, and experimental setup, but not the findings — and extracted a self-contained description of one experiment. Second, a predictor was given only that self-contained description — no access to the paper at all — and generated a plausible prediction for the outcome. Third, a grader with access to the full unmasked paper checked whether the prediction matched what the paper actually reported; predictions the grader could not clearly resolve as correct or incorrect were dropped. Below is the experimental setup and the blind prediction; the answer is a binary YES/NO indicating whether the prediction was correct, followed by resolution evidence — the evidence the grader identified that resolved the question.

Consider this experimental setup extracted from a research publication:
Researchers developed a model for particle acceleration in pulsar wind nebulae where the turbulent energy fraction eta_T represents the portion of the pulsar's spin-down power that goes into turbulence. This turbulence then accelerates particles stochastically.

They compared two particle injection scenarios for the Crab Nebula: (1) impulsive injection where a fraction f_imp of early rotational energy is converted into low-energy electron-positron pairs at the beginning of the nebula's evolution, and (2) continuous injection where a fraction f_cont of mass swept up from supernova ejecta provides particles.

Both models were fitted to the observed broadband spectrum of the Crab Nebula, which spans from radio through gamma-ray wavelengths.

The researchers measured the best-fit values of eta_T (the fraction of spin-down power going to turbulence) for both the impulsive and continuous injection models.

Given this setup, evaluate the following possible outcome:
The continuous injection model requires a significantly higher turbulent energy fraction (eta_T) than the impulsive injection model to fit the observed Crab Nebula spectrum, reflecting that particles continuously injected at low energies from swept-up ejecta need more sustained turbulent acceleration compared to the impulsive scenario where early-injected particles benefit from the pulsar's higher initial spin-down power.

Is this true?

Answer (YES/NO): NO